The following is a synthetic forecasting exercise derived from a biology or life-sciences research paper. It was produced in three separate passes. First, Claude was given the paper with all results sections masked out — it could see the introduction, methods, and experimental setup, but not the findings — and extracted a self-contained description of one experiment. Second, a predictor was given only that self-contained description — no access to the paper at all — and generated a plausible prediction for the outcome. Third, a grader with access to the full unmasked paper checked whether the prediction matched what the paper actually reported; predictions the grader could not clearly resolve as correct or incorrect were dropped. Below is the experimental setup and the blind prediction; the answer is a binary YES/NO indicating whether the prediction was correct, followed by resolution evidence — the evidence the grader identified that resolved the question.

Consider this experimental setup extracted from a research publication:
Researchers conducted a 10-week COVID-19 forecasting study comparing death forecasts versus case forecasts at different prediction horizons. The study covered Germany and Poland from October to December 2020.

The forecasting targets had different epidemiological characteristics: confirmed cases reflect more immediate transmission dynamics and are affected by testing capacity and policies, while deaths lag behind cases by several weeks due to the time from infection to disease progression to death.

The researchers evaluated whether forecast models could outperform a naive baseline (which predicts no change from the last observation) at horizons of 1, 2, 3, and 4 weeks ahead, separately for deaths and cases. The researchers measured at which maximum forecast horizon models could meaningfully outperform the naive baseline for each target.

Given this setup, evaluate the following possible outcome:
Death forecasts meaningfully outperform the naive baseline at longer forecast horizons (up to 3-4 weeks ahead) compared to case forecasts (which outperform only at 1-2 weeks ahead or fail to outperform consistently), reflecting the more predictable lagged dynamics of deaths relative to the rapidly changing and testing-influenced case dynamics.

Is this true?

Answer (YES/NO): YES